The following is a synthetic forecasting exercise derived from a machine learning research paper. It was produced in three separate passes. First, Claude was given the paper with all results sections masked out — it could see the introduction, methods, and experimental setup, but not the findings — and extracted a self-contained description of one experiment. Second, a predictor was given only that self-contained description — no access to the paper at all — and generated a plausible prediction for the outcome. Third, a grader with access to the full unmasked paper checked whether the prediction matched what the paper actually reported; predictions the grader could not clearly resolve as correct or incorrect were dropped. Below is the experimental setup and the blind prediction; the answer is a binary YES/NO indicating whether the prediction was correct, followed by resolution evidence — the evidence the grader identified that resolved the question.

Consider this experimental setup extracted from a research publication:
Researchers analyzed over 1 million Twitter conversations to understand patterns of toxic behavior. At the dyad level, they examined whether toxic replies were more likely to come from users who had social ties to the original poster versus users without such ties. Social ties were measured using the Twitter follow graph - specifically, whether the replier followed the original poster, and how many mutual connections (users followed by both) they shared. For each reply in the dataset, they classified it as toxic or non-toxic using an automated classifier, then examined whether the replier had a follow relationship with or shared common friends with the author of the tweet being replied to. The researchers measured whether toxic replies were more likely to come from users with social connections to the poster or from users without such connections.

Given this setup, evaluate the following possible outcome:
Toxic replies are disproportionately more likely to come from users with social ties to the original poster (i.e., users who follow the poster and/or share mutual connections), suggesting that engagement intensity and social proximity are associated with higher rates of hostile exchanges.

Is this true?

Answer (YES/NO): NO